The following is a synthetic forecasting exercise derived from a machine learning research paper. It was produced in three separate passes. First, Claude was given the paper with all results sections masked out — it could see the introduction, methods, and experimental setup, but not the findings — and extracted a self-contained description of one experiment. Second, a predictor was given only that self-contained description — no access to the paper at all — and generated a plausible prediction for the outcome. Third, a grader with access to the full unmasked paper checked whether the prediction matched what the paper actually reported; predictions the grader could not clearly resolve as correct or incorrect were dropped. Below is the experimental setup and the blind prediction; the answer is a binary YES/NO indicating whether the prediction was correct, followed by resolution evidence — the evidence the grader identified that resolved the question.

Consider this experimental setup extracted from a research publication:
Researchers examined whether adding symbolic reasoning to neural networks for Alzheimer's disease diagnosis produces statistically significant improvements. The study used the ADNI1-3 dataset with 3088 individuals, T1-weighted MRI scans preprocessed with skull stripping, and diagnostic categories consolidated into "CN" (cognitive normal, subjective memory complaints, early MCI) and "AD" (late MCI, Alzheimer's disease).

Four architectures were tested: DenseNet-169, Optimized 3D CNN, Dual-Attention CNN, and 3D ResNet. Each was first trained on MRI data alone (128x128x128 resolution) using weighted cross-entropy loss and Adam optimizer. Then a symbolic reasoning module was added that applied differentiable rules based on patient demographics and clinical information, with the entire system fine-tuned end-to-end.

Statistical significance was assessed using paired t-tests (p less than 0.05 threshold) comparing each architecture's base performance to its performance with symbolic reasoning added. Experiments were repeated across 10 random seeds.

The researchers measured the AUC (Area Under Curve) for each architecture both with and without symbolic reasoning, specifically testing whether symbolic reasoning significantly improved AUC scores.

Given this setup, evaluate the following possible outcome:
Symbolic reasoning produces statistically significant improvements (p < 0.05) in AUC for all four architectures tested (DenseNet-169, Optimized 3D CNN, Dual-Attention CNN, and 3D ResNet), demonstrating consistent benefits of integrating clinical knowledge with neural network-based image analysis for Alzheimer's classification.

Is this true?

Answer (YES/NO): NO